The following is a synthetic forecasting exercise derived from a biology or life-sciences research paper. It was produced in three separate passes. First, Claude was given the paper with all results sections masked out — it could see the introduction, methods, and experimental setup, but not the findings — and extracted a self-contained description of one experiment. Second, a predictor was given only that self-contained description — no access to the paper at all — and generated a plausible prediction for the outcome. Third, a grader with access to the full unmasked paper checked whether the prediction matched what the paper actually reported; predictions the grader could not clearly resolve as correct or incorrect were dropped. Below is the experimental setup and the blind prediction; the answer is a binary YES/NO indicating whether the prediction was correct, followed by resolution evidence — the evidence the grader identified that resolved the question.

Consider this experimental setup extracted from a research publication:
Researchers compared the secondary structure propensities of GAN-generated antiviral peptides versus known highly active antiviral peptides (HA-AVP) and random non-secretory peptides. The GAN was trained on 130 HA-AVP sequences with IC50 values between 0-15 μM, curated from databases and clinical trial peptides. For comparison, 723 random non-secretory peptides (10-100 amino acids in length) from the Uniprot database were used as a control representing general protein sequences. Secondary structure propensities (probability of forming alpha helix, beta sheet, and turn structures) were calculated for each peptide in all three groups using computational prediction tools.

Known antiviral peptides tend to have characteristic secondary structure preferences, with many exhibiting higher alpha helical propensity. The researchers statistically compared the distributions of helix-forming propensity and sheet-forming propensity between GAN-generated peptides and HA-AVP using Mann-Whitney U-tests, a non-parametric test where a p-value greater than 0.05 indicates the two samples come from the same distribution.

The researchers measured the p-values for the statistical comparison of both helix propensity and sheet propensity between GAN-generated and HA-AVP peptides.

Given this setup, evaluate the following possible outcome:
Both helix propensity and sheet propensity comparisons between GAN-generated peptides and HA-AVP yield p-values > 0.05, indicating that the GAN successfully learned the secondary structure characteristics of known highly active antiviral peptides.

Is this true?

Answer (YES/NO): YES